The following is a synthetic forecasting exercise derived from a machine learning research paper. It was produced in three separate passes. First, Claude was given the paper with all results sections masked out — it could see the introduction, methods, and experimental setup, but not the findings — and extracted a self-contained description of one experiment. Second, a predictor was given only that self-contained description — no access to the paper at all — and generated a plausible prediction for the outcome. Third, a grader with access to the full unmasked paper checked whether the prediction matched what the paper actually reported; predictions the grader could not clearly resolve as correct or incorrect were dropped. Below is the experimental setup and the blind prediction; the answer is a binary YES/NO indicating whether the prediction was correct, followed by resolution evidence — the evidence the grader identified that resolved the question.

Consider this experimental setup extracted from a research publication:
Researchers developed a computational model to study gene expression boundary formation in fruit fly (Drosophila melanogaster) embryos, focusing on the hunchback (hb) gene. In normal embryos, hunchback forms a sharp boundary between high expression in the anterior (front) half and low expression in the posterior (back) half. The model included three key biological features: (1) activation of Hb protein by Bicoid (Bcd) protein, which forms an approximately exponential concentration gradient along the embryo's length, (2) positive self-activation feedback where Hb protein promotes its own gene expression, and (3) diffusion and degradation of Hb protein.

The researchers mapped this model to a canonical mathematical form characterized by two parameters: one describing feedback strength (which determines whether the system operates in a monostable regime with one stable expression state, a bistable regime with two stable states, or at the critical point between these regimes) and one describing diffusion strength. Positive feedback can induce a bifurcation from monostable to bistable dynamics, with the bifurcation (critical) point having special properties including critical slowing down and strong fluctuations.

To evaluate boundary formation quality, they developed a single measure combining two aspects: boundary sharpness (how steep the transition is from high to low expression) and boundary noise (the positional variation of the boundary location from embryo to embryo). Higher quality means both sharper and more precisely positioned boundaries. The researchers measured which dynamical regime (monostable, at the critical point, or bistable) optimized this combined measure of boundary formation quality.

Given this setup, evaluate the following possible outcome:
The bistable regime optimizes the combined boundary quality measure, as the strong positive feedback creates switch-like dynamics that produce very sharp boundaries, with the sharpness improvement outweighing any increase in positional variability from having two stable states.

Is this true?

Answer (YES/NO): NO